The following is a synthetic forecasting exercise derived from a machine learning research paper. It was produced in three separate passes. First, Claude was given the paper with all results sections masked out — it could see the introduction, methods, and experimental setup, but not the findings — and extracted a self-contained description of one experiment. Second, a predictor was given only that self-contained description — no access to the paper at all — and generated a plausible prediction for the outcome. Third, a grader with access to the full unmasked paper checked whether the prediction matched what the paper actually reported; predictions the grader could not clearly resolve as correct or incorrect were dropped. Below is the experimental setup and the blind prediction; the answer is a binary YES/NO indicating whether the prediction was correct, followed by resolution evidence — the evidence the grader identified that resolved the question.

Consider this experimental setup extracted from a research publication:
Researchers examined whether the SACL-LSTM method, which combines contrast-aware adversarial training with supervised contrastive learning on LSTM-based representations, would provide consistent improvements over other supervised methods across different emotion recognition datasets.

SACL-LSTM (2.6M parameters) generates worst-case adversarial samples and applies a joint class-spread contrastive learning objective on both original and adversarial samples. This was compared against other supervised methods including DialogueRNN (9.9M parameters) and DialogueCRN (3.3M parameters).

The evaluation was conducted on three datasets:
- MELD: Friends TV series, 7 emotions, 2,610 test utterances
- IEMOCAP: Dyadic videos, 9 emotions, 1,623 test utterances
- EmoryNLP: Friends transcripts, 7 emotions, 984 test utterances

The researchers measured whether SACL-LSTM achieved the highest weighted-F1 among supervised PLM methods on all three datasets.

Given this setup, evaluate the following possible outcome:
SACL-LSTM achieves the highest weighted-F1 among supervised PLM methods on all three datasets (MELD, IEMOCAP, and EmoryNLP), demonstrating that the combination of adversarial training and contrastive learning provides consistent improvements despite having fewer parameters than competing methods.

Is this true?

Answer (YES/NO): YES